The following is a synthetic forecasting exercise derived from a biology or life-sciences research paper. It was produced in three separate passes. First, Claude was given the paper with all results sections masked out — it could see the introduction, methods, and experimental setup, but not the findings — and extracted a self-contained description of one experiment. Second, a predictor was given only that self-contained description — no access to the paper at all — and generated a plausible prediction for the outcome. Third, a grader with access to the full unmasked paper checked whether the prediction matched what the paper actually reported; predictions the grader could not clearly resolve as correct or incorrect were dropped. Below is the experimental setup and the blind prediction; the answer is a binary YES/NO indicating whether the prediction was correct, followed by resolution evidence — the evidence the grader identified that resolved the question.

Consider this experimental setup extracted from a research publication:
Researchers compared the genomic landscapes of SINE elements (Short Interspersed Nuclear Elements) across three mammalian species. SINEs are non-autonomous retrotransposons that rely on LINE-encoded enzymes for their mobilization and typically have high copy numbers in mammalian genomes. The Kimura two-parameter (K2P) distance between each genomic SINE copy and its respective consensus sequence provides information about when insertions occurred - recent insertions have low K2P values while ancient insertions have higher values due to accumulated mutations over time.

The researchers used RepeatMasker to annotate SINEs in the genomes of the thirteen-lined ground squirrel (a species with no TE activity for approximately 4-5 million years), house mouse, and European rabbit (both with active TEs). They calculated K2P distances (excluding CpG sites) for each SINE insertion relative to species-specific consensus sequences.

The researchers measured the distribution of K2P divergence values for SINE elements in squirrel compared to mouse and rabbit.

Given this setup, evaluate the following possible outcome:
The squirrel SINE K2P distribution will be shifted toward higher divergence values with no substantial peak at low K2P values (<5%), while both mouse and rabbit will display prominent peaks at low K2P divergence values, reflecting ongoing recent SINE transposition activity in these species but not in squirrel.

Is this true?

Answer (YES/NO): NO